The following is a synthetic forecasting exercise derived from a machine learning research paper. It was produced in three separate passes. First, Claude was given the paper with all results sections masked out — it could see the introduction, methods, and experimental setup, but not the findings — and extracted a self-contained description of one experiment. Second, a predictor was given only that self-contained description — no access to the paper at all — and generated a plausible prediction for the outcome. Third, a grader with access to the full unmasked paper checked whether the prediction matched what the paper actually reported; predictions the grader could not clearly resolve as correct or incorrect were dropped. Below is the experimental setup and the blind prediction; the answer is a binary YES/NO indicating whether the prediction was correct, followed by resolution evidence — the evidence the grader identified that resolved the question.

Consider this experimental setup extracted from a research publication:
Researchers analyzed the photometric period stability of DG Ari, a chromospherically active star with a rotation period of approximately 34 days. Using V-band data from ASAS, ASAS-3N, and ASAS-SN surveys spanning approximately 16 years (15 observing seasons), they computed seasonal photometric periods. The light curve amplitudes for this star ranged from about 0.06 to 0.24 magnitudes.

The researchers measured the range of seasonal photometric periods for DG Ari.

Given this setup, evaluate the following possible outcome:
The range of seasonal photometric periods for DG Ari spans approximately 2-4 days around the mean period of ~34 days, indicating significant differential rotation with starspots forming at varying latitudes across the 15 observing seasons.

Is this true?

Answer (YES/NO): YES